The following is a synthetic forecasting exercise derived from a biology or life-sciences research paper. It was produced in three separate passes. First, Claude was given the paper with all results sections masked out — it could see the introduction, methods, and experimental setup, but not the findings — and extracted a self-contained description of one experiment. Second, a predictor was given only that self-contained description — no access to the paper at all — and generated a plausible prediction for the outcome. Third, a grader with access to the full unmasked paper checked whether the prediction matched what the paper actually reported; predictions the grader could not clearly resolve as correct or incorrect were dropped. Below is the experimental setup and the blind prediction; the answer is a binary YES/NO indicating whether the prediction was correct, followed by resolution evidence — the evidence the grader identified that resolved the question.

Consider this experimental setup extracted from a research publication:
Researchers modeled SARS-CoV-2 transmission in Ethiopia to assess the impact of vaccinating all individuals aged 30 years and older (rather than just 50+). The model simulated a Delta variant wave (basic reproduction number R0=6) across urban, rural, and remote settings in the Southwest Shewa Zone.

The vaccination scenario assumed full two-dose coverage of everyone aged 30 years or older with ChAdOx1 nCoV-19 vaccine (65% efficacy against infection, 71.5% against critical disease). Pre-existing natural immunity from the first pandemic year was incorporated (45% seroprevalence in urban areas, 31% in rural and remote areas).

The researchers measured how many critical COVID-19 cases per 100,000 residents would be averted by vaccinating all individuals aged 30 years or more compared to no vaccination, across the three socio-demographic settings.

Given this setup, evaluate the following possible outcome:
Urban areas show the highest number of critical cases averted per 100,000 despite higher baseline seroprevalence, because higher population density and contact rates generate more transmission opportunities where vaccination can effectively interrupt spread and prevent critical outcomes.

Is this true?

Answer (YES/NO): NO